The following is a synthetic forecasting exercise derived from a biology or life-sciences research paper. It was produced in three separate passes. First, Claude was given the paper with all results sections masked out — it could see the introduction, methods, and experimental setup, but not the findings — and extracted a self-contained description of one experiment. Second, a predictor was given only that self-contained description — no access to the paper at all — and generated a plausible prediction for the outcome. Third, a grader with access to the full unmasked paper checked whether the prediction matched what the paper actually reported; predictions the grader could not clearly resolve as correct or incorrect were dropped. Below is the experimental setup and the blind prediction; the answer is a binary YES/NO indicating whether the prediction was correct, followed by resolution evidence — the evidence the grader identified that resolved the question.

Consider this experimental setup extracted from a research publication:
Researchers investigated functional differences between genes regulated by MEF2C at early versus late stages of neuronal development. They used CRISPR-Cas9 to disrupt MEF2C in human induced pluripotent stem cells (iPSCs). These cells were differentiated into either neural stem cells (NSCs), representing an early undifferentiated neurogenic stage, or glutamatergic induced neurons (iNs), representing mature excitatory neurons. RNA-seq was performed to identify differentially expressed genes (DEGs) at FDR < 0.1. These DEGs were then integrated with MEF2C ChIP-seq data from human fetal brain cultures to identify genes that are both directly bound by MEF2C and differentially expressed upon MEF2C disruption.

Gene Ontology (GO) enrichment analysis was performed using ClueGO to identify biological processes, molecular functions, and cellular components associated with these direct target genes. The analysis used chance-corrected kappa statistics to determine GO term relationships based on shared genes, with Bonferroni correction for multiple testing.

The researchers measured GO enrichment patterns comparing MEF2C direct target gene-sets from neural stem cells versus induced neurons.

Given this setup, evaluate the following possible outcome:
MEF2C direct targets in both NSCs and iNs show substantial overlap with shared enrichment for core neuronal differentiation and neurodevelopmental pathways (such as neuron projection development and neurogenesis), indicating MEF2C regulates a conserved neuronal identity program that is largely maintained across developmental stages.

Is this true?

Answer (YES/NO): NO